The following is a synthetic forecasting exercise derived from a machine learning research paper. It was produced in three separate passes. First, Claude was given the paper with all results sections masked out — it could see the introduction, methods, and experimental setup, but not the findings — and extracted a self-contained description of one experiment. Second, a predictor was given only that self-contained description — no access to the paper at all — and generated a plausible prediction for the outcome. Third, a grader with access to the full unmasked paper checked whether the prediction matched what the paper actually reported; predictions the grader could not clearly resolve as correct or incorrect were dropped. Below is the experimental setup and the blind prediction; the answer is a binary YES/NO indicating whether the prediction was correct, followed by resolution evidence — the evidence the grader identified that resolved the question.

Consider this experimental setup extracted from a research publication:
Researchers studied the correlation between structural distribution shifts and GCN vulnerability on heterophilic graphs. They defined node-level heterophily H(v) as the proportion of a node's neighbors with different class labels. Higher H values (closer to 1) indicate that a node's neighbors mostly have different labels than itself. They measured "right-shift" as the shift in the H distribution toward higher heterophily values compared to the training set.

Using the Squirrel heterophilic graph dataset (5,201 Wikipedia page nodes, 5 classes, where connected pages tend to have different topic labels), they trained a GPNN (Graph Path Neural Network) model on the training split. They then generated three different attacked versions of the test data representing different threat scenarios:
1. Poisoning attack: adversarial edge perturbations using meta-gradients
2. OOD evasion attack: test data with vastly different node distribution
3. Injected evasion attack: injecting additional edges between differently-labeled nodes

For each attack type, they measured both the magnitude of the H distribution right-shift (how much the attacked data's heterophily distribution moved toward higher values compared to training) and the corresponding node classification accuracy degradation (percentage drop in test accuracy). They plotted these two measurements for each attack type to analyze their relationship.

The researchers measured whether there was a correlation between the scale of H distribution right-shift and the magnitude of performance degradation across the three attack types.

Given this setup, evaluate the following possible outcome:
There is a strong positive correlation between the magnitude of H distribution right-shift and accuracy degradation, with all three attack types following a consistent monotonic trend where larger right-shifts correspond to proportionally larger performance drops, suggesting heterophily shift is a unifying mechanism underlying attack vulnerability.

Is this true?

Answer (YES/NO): YES